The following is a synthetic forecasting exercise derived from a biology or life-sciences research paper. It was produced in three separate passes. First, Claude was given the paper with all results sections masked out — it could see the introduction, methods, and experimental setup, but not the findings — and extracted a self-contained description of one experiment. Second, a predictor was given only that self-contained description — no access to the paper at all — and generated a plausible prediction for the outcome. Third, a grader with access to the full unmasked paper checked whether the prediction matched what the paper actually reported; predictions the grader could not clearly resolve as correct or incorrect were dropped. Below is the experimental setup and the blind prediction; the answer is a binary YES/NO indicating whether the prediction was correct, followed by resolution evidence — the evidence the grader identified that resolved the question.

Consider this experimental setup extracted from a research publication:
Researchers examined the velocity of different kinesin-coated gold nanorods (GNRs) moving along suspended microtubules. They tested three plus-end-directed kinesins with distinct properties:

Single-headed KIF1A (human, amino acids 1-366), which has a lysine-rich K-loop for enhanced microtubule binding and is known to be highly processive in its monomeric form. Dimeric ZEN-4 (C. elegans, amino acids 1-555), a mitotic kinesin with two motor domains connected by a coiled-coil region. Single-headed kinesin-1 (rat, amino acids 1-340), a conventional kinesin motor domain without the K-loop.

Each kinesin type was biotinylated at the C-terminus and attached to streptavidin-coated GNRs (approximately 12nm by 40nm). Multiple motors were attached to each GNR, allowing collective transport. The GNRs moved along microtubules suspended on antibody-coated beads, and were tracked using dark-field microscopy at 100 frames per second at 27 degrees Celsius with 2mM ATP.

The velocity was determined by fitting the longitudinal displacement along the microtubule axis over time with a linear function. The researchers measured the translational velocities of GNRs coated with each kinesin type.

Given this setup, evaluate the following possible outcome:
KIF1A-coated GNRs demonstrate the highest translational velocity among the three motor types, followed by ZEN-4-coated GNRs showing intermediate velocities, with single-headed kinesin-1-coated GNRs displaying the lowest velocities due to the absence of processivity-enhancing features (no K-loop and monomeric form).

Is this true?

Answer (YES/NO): YES